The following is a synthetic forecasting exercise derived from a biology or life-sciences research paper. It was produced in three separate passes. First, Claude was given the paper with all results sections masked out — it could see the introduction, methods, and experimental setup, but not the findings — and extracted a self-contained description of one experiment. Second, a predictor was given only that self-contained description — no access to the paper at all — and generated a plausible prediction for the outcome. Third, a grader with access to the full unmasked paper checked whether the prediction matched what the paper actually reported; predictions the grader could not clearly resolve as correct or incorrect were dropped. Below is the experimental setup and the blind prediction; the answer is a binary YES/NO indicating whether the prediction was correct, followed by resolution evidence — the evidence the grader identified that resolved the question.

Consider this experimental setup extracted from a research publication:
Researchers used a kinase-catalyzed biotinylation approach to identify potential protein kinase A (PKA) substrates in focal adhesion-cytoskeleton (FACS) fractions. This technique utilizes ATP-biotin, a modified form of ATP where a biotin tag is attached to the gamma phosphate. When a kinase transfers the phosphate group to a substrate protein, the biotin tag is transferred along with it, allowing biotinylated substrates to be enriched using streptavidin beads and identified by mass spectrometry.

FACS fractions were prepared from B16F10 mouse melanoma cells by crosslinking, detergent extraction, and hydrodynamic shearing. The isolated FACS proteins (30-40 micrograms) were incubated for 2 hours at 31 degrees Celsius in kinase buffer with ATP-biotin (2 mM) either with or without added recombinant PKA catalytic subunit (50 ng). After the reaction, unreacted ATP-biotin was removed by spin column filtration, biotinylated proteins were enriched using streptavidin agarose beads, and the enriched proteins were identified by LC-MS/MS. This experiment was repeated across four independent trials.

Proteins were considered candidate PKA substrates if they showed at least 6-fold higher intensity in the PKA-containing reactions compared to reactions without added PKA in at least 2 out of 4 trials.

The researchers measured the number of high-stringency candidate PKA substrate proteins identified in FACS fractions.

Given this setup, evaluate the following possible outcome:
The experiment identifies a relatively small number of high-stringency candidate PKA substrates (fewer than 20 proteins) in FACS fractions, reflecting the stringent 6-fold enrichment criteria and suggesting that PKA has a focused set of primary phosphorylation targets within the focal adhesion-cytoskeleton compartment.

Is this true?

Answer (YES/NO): NO